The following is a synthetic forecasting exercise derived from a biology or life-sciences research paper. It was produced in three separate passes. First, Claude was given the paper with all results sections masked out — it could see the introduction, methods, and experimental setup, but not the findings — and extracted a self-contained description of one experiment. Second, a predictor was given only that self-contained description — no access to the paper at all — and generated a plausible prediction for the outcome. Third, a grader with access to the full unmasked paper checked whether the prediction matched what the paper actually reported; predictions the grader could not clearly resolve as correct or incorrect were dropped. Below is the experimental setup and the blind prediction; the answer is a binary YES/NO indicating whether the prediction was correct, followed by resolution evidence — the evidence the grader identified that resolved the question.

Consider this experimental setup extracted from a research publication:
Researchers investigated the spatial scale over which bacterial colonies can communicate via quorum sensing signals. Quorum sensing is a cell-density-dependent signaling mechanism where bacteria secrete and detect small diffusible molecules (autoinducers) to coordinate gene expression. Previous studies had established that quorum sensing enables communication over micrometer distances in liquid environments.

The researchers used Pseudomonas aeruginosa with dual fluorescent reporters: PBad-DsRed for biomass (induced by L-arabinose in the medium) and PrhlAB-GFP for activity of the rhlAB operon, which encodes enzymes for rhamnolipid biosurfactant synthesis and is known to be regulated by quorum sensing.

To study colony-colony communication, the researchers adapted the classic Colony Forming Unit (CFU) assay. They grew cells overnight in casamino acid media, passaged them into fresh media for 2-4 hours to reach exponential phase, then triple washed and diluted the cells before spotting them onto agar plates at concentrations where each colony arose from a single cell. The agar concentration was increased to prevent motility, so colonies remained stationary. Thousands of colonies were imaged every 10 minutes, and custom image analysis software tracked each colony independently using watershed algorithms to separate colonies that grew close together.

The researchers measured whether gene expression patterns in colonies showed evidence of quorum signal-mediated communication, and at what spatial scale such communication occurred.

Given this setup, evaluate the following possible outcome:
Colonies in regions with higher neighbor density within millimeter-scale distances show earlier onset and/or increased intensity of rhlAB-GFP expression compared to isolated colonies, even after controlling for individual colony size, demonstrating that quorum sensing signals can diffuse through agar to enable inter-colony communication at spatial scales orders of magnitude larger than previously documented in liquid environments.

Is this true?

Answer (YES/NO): YES